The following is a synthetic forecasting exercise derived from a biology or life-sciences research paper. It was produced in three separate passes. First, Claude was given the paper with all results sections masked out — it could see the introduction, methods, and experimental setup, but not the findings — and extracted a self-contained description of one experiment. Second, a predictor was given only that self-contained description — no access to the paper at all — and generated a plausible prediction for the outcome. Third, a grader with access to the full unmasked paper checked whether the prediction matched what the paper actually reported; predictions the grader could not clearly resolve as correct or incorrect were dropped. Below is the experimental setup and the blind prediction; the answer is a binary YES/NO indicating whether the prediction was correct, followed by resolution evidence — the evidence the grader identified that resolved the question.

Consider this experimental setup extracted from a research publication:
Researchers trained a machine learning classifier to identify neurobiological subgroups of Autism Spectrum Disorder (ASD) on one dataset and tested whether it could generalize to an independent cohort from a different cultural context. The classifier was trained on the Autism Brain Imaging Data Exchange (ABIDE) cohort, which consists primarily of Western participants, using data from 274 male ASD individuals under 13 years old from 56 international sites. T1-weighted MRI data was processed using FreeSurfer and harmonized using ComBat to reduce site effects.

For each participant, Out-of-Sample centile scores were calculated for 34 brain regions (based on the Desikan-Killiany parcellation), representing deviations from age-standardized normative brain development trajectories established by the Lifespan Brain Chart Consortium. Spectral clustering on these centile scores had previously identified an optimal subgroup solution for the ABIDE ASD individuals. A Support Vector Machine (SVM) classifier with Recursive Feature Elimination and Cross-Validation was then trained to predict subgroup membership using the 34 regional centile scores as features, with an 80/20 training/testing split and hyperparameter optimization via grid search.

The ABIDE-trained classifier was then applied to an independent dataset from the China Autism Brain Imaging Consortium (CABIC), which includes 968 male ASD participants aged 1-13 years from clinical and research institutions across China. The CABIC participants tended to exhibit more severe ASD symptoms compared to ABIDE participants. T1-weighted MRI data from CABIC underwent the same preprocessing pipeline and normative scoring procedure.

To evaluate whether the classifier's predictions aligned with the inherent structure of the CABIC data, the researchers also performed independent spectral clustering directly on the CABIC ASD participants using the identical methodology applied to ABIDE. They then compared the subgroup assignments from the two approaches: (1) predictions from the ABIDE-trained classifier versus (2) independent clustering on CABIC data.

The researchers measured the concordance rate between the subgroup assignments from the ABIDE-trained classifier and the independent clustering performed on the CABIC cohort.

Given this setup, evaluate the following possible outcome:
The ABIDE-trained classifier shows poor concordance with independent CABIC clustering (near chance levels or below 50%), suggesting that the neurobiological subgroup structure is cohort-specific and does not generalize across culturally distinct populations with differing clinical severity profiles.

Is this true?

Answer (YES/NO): NO